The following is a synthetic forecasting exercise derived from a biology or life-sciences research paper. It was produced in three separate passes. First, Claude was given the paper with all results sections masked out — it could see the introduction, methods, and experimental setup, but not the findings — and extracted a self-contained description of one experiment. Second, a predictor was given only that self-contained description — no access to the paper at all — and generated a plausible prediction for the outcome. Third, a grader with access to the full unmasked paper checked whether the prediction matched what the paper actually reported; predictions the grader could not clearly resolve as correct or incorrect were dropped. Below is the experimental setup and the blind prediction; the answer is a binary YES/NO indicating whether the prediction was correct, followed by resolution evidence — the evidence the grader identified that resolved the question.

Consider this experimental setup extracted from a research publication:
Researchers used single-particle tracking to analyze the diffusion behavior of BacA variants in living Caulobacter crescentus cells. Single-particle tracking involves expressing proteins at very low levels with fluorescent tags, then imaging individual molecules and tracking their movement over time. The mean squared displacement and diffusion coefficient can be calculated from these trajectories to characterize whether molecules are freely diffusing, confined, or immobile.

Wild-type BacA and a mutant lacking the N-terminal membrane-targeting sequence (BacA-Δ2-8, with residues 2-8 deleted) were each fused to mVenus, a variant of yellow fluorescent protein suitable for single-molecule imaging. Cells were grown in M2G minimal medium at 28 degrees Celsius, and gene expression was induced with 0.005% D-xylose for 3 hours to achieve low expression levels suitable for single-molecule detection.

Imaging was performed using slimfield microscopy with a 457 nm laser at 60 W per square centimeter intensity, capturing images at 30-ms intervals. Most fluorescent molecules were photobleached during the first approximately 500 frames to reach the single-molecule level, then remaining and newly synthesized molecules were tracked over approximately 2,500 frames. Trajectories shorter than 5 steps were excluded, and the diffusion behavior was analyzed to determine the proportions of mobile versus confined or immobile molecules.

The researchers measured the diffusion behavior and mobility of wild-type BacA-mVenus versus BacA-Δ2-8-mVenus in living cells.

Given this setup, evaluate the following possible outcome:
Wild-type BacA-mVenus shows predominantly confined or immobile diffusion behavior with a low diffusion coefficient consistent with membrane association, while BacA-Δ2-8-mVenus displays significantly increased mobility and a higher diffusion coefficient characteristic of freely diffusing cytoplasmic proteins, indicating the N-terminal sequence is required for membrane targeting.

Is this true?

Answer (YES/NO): YES